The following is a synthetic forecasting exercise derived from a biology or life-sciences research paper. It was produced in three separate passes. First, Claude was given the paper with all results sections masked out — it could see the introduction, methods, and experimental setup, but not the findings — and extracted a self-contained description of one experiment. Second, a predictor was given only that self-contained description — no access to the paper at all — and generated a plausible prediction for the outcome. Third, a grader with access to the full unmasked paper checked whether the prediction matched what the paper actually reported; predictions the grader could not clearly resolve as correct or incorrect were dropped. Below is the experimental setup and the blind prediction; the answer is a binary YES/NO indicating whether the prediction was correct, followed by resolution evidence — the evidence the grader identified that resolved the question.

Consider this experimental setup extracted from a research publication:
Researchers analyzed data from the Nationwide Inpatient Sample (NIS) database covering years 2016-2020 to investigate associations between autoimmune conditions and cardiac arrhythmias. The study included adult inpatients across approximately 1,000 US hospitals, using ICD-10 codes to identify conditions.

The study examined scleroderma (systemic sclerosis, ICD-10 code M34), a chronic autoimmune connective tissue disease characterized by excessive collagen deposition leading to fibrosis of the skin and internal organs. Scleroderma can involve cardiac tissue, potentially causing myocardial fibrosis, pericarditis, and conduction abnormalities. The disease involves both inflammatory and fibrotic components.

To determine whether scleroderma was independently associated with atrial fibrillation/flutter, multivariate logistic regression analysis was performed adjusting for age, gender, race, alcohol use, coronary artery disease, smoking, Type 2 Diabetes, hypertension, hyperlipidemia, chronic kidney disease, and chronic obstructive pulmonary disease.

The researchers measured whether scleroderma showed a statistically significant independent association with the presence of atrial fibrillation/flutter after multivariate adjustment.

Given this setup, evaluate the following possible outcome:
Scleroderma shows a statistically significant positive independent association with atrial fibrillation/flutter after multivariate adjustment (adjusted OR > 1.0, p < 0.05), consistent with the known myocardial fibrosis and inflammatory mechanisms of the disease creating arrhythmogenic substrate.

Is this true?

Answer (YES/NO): YES